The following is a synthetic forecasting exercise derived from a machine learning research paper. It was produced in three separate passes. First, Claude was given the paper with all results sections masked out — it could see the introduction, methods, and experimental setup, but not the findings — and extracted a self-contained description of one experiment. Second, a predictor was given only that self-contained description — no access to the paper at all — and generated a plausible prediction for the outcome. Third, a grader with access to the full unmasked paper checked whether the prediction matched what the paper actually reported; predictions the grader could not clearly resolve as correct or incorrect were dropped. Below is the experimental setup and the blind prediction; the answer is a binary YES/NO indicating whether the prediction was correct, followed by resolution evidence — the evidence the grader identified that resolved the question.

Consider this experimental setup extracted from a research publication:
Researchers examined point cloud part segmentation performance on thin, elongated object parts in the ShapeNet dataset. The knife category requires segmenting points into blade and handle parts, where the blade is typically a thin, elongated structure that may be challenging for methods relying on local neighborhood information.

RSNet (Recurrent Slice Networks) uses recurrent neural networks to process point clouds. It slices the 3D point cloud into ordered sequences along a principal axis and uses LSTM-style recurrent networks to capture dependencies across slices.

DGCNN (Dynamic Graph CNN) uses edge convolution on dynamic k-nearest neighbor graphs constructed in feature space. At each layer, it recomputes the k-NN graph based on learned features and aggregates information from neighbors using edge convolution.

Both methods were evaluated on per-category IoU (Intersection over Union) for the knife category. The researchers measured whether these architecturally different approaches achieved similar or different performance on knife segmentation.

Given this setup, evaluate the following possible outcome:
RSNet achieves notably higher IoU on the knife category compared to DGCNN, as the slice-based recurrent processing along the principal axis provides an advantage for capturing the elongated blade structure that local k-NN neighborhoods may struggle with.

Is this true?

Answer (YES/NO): NO